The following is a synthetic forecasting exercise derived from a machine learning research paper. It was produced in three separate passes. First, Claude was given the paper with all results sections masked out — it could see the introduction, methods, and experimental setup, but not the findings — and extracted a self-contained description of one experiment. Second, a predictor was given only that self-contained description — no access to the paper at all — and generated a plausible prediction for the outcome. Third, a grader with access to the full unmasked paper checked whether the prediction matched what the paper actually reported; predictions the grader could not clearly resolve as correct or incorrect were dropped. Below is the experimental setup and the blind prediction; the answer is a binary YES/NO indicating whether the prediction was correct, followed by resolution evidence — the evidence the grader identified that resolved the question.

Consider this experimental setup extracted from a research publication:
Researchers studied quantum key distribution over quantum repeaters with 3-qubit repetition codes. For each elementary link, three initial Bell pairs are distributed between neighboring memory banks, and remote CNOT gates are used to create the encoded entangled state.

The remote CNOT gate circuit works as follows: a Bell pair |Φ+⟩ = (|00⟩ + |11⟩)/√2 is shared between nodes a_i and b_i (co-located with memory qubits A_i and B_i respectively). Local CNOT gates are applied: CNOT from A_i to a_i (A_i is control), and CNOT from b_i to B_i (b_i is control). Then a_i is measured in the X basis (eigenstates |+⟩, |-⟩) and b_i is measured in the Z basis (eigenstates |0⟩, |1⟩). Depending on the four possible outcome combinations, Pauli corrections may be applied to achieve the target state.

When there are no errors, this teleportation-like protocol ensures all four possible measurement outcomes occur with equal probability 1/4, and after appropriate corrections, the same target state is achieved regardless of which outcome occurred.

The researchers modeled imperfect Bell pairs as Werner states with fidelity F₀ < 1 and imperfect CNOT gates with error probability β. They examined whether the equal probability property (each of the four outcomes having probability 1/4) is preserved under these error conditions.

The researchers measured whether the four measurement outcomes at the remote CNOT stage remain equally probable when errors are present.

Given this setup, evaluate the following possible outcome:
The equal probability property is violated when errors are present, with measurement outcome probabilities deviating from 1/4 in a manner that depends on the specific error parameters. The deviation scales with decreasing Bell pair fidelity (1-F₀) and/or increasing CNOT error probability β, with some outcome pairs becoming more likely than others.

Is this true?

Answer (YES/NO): NO